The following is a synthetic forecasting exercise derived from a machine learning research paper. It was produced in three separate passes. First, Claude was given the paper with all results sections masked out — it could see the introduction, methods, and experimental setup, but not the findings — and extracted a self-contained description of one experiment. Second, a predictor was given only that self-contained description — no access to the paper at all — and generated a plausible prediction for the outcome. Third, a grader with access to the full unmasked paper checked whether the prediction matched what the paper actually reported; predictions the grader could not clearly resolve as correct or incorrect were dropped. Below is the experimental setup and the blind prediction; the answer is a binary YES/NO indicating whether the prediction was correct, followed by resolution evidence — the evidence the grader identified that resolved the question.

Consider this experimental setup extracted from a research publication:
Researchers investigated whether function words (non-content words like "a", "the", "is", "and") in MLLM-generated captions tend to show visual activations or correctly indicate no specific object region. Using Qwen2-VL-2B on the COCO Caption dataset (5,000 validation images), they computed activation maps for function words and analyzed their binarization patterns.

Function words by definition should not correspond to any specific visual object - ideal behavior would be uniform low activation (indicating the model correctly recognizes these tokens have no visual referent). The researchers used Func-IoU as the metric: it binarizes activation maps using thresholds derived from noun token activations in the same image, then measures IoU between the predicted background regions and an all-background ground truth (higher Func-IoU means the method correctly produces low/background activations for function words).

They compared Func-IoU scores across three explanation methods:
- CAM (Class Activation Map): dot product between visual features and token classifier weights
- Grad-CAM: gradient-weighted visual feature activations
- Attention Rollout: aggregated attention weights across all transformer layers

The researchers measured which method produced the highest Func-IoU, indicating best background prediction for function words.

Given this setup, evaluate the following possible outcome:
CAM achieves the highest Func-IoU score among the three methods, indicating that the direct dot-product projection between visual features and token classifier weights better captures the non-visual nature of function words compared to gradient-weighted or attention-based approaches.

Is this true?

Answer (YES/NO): NO